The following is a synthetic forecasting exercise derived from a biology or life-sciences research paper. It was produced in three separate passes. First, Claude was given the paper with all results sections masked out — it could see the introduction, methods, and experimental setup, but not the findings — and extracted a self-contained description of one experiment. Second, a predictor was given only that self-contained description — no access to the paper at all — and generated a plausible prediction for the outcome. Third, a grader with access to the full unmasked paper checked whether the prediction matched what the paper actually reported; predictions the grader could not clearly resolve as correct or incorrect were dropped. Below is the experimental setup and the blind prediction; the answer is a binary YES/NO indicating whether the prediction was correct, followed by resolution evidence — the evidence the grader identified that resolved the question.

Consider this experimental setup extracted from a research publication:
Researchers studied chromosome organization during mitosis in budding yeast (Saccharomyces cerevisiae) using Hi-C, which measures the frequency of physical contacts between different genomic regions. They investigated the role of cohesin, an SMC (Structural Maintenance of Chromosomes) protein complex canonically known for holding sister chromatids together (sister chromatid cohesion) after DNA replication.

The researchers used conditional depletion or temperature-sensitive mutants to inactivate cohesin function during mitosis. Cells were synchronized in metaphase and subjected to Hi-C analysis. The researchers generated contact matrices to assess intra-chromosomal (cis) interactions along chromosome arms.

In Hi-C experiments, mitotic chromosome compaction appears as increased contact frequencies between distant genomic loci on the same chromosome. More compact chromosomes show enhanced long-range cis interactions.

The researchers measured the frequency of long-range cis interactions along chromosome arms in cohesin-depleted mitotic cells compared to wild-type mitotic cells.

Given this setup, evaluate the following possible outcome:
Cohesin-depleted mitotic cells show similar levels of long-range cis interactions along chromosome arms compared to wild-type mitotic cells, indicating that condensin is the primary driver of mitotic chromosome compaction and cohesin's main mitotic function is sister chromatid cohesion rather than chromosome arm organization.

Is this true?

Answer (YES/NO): NO